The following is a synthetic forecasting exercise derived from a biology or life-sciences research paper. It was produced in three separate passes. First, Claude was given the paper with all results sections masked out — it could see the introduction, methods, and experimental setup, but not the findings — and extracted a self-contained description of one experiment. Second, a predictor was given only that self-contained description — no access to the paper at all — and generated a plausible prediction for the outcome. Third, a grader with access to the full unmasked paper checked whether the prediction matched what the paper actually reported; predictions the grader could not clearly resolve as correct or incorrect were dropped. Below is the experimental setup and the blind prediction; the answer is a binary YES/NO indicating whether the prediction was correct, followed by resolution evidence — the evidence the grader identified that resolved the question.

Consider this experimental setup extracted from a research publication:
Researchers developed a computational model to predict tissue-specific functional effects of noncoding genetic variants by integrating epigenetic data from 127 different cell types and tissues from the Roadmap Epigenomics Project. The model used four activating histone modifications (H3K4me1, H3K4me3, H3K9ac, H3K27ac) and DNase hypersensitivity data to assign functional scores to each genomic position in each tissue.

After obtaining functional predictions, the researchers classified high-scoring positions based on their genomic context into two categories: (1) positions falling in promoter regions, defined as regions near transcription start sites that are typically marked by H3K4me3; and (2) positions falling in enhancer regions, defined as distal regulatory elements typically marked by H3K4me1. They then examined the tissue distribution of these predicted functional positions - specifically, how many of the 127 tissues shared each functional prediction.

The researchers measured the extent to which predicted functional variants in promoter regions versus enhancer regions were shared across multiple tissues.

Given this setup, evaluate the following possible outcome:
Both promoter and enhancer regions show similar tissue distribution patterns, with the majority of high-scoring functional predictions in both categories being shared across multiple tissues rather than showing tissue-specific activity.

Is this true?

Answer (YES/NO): NO